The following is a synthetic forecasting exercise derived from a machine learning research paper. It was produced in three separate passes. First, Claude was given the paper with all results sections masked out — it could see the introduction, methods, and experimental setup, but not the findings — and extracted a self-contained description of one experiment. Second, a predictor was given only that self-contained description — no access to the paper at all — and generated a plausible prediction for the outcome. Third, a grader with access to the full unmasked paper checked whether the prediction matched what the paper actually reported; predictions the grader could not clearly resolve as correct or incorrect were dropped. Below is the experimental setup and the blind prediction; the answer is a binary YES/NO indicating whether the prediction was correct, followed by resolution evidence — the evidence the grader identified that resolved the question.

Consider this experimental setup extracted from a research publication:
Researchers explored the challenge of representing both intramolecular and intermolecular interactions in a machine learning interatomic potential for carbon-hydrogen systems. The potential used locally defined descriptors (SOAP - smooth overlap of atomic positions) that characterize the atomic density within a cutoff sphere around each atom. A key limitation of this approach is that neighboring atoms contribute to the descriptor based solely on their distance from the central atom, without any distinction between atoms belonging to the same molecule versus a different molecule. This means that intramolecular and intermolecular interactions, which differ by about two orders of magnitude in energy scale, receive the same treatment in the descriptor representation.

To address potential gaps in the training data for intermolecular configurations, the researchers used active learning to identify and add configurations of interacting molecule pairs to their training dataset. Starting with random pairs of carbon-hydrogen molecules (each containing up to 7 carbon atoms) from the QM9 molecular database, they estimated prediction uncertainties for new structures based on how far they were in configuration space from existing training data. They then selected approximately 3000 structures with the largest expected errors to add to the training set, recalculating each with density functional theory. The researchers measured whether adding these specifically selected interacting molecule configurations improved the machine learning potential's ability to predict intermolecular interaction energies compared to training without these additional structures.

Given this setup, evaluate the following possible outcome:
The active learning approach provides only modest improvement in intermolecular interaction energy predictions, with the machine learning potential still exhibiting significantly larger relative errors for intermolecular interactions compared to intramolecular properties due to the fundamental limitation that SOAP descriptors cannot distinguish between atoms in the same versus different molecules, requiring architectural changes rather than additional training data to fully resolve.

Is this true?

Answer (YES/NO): YES